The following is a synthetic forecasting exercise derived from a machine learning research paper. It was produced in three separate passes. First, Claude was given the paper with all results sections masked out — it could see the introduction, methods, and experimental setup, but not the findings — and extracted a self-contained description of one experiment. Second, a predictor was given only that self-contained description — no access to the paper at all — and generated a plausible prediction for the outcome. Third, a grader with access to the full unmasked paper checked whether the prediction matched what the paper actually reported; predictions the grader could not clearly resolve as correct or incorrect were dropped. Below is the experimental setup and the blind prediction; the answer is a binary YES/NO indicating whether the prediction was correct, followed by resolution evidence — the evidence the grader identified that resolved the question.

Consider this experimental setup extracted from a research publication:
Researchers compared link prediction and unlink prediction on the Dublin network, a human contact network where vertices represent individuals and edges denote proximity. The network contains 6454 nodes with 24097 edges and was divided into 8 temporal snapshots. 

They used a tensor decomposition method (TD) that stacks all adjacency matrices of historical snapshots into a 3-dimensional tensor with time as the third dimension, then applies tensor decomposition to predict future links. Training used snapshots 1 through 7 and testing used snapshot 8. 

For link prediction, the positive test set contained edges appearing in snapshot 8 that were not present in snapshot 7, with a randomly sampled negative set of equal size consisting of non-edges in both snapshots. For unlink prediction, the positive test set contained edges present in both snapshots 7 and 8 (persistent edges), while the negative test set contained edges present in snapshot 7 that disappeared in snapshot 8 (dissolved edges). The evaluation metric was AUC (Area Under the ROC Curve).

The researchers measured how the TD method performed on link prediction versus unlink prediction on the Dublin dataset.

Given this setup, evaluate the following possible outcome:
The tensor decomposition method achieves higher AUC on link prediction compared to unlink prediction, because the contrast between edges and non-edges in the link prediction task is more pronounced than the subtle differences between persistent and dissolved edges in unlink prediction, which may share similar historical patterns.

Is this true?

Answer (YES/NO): YES